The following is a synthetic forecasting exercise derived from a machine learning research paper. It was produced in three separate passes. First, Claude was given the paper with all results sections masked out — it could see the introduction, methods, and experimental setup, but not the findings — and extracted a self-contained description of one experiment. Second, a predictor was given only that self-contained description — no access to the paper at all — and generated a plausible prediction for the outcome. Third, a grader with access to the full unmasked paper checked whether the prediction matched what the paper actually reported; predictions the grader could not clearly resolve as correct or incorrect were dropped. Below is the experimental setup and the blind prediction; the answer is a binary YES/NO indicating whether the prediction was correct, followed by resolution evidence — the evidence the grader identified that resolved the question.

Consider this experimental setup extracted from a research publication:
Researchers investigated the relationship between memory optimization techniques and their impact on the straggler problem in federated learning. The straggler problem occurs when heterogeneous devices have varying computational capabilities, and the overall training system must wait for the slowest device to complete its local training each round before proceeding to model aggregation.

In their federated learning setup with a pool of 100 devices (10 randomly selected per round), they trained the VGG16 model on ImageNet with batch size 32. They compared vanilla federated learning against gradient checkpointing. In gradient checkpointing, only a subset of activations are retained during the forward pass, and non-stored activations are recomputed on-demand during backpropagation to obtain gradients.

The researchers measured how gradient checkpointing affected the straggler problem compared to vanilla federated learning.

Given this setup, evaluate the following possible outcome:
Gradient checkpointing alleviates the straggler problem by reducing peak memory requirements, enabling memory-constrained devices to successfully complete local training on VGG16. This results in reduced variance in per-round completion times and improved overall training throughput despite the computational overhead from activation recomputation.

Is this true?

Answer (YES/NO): NO